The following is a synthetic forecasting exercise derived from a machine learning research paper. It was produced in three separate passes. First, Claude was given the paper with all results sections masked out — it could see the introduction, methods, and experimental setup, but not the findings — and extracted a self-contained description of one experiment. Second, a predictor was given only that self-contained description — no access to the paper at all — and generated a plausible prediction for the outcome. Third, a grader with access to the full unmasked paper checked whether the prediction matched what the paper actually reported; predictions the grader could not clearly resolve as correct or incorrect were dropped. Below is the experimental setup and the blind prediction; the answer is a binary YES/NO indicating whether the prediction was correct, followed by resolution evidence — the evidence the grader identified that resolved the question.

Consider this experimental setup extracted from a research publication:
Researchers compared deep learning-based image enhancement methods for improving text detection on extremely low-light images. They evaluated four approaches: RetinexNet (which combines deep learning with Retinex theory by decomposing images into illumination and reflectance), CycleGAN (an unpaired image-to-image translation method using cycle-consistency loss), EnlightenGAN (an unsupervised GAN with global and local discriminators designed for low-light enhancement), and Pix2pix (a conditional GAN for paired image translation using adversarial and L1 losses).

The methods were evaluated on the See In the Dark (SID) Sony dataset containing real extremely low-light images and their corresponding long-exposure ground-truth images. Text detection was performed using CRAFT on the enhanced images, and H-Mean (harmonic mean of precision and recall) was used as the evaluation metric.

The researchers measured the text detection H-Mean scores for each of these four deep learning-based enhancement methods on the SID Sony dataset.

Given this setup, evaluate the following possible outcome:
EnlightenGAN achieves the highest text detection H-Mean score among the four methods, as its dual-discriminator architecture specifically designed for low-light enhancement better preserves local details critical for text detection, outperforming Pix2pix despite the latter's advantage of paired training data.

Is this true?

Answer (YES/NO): NO